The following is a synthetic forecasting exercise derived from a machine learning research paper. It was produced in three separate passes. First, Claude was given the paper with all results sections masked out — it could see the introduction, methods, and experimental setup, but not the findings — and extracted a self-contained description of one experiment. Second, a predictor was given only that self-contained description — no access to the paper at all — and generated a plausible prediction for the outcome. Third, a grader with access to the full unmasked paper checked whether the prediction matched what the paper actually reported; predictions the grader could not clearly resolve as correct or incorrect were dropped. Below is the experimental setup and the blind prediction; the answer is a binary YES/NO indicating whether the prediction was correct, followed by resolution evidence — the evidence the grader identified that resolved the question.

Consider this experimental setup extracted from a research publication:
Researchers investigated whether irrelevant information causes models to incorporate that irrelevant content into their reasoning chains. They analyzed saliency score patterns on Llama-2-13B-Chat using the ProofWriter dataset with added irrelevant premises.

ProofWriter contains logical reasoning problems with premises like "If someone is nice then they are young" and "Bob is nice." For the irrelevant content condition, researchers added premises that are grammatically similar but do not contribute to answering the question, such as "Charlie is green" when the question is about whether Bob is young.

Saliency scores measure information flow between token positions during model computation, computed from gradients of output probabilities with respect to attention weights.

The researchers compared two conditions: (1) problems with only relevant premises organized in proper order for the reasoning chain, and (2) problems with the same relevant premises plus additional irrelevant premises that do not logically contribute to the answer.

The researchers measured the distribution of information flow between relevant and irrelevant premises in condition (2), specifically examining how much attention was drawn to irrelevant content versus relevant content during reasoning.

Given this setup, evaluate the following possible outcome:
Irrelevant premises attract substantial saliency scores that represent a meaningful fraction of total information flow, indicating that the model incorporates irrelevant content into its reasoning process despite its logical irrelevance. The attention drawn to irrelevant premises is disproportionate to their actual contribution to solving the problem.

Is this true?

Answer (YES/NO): YES